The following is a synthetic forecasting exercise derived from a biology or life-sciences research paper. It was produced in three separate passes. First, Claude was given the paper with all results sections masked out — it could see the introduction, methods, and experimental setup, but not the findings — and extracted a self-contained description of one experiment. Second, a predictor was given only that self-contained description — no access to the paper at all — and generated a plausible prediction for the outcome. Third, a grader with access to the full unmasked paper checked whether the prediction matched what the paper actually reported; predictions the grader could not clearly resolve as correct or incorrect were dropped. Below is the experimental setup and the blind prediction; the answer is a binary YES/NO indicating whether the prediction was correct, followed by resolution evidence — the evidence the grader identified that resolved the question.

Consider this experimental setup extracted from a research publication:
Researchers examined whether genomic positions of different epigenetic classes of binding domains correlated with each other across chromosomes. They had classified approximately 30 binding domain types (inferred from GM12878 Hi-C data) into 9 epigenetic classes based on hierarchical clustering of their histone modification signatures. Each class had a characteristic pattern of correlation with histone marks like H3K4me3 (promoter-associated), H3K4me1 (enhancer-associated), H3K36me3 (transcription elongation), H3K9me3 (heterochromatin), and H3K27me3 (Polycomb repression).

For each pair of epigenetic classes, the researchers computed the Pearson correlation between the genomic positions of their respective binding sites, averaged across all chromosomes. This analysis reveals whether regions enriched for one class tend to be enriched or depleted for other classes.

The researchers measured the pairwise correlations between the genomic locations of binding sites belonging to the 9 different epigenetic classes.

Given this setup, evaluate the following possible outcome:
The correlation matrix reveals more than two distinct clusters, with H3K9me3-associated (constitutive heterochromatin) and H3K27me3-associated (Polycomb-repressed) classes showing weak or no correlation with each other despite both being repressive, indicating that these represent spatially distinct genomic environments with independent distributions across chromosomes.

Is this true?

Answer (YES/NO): NO